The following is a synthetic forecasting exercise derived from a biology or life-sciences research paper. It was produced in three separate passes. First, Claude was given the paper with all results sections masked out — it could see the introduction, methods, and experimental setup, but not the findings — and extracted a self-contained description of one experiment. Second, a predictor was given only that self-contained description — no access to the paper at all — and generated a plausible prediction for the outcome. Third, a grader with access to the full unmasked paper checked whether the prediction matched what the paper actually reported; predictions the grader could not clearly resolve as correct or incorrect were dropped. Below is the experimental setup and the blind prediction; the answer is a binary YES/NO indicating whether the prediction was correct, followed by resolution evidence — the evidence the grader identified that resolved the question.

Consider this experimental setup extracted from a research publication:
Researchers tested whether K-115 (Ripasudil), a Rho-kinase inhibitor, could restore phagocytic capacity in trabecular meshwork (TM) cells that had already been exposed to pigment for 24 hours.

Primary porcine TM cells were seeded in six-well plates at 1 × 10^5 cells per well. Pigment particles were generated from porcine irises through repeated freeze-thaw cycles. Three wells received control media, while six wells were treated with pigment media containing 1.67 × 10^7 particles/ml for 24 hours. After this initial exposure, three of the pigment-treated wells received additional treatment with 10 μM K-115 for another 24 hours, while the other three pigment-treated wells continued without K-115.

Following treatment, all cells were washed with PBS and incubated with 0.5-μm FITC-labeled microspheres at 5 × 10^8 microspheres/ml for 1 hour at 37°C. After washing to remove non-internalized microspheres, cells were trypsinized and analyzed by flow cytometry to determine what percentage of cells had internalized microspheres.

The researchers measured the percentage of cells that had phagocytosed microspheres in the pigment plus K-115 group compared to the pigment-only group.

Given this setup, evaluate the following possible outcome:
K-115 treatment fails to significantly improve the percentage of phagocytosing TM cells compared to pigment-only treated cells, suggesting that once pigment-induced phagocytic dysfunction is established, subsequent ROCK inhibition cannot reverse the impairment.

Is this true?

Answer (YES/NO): NO